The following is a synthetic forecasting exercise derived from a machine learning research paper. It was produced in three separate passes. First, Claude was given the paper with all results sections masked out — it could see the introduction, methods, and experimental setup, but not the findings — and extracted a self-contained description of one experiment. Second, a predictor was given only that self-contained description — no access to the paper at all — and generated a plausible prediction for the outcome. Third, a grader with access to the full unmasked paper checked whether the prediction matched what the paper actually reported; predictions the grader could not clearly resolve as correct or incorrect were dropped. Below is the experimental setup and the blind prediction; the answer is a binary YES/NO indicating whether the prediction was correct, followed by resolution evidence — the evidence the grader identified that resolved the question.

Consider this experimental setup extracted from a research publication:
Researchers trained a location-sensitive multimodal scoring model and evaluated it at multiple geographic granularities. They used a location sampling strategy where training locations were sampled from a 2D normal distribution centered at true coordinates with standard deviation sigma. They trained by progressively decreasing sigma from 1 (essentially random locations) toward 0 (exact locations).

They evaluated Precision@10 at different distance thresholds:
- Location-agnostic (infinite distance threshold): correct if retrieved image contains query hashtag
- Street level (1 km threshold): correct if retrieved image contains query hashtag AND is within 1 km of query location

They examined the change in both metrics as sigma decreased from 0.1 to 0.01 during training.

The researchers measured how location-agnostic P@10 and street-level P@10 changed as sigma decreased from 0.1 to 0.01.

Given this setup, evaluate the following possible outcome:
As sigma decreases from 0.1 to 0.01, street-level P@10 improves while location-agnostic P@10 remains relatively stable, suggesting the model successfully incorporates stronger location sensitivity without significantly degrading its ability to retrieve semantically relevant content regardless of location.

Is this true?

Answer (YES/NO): NO